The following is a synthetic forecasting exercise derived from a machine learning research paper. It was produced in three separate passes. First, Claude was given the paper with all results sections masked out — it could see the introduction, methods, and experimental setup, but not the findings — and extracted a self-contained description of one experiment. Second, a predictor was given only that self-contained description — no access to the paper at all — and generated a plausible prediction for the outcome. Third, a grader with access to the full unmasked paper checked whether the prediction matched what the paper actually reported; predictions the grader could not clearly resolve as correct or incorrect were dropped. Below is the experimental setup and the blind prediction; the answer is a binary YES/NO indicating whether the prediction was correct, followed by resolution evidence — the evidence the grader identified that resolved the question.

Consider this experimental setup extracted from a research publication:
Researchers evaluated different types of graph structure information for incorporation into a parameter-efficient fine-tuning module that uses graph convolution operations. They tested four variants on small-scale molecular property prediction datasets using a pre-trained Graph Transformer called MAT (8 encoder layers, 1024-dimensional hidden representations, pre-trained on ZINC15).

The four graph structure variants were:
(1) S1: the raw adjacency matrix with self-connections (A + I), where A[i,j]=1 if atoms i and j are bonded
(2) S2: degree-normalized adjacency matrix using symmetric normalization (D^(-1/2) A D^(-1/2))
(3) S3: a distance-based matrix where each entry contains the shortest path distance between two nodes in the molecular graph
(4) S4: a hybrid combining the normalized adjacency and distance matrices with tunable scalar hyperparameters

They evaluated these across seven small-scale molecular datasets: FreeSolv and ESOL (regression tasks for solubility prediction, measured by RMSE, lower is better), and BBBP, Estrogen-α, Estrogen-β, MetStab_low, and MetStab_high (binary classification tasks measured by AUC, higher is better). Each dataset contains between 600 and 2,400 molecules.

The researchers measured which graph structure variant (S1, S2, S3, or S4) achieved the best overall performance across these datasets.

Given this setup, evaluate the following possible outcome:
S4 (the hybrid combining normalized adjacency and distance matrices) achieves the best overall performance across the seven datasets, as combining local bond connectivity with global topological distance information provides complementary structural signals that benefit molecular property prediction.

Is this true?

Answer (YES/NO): NO